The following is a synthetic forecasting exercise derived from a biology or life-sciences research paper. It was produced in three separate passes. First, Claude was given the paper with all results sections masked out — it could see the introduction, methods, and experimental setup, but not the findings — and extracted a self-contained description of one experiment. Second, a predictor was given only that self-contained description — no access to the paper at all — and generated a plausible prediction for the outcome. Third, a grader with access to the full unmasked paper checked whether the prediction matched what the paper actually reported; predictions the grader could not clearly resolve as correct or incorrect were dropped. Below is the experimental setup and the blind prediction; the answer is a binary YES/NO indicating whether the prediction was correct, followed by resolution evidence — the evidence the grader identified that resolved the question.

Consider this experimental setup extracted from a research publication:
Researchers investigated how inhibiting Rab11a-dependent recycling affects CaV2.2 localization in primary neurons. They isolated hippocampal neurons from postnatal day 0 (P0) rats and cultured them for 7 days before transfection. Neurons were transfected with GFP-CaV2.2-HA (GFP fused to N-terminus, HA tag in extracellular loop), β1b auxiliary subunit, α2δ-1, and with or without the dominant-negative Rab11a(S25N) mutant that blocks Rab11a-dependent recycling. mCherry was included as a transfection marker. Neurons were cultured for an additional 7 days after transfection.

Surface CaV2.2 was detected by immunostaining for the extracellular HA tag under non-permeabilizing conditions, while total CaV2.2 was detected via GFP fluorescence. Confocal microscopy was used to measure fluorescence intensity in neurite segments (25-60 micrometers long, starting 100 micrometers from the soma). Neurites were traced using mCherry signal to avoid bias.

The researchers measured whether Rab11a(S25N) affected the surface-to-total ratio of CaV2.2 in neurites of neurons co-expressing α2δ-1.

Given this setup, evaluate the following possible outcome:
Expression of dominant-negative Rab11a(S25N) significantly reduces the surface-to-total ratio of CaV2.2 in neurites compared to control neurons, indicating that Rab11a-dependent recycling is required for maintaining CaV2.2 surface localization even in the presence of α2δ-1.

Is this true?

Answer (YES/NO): YES